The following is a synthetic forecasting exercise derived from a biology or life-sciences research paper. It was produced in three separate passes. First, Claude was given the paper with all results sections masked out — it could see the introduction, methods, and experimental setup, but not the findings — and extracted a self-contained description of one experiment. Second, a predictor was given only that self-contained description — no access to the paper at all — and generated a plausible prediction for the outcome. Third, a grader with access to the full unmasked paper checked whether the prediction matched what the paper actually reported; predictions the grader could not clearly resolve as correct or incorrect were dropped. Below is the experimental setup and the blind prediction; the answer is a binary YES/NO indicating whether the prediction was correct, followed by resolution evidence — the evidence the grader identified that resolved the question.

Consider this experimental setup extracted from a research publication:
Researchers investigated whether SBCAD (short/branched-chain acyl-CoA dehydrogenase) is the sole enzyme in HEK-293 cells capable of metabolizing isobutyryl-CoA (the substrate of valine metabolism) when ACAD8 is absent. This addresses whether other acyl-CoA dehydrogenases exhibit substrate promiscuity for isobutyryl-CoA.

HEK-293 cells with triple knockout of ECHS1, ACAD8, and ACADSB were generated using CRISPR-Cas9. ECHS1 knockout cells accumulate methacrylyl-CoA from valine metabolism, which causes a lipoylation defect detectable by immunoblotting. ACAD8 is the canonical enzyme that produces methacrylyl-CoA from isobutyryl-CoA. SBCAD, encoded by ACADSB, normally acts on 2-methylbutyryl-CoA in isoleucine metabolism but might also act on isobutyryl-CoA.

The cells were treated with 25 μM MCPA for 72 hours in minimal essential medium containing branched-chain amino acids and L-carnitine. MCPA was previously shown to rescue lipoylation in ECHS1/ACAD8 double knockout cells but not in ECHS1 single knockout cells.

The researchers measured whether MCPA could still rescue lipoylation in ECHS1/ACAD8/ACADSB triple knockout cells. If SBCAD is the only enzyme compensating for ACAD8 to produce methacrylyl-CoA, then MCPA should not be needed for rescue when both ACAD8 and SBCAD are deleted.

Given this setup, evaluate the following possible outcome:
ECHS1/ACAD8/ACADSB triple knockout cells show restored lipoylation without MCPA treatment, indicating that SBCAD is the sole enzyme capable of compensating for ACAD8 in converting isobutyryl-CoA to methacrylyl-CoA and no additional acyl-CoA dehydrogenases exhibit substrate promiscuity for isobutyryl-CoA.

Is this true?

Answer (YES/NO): NO